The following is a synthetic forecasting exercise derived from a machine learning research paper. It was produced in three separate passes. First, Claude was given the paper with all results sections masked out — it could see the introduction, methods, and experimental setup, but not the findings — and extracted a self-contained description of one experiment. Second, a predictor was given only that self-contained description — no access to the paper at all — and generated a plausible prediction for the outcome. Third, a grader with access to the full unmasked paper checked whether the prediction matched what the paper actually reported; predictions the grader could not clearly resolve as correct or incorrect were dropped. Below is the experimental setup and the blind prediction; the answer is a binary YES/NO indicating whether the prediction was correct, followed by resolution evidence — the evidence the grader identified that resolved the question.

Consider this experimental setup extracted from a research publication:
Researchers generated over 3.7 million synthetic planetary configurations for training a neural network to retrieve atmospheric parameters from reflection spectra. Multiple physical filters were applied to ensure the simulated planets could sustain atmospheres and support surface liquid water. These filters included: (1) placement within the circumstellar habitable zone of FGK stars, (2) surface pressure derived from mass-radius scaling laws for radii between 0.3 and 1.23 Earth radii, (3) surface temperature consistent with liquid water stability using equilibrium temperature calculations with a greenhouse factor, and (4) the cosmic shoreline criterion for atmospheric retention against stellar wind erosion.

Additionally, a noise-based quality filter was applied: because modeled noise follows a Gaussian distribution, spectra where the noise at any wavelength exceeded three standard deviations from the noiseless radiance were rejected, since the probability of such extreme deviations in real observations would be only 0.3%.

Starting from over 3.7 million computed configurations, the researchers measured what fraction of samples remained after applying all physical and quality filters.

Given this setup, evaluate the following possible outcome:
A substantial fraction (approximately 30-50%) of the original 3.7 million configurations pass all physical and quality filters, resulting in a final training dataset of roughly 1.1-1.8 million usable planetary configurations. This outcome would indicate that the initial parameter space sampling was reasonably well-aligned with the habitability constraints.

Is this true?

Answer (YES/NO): NO